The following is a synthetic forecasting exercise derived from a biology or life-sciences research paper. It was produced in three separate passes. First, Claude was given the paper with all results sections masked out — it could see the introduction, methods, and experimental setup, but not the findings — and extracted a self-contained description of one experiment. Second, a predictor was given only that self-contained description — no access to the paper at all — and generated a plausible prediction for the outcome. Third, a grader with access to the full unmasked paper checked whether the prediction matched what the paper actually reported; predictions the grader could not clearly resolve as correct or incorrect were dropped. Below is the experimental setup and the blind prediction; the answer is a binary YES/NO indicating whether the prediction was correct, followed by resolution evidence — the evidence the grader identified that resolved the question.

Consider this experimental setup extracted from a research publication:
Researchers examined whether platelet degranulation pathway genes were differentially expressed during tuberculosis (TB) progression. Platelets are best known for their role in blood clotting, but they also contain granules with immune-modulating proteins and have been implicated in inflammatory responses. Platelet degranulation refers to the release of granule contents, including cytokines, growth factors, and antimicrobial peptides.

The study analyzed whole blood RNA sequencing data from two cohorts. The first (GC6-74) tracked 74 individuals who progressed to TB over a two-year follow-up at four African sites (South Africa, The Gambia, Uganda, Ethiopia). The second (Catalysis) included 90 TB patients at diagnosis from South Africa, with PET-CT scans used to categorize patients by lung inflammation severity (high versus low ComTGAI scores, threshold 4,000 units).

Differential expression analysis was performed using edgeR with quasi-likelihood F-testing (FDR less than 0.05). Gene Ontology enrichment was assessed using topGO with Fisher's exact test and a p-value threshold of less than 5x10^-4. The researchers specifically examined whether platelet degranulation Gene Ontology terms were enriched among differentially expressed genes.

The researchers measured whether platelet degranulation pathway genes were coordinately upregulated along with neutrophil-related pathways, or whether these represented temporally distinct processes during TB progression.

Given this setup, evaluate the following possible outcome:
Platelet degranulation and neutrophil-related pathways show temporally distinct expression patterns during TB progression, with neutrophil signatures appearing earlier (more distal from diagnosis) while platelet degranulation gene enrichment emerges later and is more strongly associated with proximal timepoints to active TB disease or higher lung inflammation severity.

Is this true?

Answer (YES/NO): NO